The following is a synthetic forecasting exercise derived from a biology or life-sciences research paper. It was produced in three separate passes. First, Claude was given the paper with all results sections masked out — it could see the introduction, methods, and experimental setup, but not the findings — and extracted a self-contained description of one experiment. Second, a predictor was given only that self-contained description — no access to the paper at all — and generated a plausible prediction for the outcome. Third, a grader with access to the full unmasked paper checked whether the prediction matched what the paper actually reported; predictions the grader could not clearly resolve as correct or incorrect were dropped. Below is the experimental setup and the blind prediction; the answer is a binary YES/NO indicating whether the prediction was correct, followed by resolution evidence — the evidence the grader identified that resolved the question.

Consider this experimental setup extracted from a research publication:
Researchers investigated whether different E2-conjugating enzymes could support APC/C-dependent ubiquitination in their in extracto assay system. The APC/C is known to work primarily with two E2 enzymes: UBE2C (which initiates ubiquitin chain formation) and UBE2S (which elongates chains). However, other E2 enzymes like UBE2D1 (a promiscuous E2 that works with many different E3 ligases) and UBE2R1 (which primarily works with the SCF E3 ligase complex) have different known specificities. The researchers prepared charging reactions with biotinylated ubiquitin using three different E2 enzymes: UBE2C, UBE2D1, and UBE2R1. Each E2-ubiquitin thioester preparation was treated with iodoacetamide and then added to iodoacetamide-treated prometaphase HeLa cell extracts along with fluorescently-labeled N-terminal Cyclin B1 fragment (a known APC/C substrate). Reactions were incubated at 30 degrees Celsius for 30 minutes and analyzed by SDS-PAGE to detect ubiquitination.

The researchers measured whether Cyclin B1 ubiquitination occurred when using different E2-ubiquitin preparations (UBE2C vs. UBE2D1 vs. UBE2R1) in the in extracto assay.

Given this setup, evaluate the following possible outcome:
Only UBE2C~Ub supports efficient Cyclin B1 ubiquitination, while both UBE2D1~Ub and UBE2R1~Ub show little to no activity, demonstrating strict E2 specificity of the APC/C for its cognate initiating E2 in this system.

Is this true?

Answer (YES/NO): NO